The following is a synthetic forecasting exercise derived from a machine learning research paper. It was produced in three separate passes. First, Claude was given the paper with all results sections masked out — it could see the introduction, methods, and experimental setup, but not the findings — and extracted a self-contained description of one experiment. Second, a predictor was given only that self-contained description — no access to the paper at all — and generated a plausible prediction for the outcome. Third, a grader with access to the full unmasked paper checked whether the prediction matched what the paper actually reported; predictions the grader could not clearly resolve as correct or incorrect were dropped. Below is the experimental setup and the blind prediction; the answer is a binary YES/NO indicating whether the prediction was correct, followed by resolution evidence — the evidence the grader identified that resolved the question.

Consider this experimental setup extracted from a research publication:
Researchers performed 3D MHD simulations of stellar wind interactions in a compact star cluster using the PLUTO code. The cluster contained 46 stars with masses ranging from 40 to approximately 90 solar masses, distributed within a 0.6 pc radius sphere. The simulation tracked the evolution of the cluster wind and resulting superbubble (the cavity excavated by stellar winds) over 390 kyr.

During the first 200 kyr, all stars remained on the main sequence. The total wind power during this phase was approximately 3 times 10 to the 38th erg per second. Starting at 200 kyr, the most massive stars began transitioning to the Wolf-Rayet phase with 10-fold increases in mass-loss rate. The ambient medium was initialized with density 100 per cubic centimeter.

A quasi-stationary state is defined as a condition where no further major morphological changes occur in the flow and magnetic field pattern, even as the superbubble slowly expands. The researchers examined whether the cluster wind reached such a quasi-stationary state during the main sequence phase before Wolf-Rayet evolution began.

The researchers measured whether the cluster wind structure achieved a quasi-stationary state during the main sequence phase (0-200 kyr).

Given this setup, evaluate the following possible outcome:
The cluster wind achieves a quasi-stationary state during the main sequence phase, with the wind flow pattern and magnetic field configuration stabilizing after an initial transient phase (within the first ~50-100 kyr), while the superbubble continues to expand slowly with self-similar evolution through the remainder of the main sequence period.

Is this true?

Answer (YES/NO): YES